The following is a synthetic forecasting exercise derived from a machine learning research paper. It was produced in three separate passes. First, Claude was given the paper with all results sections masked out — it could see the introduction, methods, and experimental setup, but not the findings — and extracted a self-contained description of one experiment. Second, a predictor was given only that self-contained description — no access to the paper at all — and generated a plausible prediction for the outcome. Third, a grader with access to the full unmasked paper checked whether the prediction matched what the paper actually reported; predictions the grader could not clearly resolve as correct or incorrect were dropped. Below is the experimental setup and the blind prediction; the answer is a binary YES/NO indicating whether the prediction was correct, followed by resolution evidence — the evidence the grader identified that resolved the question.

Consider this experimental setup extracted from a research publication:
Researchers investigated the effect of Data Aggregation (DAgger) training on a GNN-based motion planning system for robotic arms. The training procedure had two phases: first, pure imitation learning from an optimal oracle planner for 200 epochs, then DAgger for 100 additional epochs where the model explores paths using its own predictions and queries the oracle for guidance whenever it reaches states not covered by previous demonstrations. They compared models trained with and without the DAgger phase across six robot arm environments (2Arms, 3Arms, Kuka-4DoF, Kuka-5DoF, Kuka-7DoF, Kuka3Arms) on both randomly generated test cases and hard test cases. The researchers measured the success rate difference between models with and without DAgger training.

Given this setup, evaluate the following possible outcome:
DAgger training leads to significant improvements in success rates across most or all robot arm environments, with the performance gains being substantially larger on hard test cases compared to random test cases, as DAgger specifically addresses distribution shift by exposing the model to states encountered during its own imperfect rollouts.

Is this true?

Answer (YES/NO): NO